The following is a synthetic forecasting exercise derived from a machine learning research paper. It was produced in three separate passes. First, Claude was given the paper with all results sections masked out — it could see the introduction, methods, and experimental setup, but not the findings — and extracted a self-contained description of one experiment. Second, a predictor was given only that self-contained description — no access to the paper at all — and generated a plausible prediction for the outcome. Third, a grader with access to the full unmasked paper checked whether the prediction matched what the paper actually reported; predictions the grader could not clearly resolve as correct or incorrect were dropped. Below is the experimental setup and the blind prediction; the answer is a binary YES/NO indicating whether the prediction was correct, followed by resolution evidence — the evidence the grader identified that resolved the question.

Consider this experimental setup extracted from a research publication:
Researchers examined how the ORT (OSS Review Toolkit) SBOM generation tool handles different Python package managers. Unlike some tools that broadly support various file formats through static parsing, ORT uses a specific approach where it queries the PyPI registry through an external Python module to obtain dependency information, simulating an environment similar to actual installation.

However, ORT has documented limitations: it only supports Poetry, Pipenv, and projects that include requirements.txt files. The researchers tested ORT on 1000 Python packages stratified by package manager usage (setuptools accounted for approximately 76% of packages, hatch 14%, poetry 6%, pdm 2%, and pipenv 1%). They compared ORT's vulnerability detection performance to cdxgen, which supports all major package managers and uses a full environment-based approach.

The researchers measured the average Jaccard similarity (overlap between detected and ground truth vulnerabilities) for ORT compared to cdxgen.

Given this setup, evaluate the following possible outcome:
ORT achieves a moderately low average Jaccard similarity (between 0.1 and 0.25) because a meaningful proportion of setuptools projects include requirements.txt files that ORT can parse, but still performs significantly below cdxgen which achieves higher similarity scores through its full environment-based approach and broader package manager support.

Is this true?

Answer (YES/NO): NO